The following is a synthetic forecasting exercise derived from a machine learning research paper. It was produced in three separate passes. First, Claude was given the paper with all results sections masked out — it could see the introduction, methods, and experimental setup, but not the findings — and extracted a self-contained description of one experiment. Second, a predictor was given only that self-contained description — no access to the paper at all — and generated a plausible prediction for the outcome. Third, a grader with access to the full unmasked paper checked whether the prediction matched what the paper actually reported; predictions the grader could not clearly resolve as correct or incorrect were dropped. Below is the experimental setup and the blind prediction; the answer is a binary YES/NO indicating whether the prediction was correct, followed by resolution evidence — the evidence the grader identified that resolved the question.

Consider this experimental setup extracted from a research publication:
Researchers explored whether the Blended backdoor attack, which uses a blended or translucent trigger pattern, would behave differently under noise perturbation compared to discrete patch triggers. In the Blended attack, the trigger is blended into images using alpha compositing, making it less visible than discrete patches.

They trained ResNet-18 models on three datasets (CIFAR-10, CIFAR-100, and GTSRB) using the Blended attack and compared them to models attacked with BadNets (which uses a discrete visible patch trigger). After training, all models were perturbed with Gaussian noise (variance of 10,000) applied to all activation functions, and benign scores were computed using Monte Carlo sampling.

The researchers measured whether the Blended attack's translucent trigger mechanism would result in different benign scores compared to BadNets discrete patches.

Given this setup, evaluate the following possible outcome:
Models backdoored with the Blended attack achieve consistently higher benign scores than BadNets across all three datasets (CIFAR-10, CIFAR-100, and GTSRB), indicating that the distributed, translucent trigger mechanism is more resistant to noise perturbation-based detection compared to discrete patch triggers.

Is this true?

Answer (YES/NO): NO